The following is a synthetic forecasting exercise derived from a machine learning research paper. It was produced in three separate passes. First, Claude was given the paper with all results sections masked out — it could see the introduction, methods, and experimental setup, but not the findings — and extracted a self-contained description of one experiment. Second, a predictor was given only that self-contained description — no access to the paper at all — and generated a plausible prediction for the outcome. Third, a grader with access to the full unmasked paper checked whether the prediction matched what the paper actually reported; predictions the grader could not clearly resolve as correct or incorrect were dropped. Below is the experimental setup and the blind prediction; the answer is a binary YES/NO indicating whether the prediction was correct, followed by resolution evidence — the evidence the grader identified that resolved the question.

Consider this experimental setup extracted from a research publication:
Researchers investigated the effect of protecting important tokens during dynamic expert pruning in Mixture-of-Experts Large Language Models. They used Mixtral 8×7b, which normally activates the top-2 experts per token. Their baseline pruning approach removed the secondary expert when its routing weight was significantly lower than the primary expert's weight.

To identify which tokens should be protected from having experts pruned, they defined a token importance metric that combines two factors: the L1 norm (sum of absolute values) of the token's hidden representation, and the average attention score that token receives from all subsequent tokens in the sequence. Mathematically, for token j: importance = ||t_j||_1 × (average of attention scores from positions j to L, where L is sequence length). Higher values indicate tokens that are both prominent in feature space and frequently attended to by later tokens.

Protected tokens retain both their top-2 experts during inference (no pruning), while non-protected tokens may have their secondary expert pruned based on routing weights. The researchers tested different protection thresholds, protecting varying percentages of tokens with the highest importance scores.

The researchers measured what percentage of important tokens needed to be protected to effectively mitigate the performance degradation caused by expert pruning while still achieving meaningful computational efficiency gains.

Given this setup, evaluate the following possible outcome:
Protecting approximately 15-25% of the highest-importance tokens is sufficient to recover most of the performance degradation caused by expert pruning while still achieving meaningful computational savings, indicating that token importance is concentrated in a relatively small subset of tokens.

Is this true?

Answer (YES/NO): NO